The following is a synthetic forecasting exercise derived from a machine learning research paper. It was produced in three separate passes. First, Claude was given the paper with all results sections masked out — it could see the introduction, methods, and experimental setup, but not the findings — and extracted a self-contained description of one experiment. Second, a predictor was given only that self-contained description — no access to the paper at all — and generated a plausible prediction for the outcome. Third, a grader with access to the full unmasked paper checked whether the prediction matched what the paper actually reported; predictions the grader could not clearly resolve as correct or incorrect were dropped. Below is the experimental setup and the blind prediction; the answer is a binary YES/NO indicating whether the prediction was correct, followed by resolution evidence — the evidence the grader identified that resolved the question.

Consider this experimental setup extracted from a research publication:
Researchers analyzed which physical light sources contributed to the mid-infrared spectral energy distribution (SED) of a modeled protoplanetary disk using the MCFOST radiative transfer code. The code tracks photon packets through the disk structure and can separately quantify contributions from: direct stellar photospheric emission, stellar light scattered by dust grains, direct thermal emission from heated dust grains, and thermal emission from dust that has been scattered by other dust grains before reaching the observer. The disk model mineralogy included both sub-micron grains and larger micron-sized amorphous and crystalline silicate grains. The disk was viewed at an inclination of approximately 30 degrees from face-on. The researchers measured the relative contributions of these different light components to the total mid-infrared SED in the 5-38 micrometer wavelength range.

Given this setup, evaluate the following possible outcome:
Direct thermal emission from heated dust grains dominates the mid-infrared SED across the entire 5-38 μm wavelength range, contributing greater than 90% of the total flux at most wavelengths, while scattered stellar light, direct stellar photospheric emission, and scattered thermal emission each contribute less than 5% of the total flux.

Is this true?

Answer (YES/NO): NO